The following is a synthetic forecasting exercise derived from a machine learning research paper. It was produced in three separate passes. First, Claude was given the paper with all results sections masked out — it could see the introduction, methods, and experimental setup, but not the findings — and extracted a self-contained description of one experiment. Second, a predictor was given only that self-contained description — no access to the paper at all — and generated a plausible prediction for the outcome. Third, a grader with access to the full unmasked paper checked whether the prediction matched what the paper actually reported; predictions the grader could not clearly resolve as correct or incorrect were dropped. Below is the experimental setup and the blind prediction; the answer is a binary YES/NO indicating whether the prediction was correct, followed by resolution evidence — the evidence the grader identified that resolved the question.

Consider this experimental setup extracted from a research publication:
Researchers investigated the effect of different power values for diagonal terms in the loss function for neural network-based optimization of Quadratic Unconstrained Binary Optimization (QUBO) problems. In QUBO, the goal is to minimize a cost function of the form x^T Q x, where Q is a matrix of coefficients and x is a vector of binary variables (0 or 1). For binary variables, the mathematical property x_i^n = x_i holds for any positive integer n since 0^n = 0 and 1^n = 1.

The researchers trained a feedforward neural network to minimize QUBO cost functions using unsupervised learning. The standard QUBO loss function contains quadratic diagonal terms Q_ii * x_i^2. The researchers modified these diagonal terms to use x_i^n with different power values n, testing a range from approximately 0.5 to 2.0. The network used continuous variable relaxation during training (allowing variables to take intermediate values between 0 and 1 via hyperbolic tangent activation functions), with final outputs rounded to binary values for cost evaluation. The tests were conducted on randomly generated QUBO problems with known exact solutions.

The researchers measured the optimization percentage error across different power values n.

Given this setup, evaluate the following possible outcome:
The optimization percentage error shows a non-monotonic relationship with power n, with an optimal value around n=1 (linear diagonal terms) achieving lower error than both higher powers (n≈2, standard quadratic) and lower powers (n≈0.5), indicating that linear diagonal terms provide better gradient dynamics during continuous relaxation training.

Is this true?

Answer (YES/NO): YES